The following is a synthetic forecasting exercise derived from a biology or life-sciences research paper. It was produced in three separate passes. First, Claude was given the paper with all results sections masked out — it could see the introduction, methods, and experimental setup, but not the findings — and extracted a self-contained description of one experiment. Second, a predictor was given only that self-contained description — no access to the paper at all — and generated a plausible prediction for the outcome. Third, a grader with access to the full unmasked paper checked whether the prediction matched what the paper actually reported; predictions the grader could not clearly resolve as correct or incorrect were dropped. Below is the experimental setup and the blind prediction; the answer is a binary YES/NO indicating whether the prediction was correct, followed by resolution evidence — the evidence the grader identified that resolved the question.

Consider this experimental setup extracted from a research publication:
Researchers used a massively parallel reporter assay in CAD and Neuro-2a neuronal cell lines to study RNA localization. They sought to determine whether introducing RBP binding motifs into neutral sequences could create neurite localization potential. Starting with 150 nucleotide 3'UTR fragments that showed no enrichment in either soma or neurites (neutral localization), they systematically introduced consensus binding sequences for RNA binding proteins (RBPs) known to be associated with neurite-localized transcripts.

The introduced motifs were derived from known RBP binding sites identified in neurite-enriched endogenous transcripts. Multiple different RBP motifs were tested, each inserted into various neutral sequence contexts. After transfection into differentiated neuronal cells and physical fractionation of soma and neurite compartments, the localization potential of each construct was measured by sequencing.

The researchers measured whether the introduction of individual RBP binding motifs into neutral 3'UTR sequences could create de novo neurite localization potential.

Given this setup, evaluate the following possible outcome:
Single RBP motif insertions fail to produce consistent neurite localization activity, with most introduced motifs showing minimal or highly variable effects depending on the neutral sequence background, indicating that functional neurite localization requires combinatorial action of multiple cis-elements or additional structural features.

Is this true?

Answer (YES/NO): YES